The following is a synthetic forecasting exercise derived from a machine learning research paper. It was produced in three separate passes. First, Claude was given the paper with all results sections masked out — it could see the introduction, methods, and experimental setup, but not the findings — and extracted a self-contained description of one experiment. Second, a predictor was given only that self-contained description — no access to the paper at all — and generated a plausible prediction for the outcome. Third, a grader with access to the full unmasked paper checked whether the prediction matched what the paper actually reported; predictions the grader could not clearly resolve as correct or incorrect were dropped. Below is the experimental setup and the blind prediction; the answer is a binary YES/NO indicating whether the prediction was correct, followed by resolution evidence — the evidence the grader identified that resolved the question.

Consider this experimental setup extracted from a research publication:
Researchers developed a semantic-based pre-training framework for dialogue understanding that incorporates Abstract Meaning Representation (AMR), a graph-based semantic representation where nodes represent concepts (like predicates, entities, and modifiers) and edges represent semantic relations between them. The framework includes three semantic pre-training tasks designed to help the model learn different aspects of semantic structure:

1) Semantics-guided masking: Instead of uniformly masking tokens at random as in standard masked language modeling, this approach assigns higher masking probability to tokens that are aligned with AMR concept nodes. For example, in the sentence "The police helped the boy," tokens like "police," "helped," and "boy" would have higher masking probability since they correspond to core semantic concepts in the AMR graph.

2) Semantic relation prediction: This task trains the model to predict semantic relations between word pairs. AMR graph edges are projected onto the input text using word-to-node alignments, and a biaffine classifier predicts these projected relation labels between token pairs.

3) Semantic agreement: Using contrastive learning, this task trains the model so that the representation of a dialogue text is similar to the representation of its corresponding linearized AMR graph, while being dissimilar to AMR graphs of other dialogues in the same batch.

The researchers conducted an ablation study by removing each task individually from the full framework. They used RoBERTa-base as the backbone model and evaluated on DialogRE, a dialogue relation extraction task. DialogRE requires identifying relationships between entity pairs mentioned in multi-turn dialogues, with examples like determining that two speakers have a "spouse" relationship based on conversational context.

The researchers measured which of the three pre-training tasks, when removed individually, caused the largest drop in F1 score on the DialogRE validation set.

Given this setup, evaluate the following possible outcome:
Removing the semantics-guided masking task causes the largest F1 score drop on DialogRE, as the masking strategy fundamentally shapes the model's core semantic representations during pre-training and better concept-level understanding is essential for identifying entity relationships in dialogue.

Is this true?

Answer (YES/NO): NO